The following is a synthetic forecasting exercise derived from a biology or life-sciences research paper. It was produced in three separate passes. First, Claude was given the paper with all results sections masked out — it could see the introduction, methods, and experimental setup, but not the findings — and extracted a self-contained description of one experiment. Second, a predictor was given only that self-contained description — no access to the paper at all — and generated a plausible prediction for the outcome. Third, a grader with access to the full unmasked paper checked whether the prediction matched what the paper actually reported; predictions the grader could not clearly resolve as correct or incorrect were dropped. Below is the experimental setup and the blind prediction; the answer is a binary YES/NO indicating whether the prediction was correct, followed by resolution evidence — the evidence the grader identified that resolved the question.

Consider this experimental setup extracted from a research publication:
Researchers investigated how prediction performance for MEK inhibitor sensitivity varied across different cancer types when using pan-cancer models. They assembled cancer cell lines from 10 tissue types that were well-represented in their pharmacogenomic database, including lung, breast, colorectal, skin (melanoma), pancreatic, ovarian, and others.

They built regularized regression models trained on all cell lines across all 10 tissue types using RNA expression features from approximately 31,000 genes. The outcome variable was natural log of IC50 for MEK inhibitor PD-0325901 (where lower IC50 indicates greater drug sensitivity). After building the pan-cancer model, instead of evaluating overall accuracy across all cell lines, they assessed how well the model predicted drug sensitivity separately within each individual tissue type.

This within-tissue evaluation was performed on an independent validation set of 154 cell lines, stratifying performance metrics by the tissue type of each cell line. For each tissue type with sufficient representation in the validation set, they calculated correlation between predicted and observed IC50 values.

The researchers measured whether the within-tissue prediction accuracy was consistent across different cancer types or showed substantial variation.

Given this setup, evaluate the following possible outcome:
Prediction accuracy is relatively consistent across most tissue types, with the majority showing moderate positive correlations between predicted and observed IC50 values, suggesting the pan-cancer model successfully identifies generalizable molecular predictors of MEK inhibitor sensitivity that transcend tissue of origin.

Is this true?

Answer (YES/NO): NO